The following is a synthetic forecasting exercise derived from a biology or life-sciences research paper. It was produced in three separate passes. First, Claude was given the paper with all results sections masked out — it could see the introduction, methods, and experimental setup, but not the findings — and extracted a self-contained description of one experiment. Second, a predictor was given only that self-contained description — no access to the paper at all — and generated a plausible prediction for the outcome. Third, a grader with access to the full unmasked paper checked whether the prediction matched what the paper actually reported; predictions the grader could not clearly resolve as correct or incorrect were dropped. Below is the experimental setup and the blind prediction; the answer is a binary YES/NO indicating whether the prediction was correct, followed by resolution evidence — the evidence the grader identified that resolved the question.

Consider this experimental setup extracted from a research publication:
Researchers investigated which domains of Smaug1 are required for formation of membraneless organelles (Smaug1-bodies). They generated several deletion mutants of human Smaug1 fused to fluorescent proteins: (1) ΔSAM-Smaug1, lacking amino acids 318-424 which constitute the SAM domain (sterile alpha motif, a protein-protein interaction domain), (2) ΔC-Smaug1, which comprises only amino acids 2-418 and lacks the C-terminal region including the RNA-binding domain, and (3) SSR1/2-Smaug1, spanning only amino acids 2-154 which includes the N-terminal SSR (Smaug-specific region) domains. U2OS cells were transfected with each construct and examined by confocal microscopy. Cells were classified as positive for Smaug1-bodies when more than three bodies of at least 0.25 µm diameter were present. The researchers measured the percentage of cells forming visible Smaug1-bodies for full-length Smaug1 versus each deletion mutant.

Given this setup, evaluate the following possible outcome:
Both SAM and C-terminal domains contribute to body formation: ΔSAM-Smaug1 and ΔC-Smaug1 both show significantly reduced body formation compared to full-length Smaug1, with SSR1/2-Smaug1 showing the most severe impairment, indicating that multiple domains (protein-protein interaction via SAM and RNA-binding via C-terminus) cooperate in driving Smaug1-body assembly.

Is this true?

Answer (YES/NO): NO